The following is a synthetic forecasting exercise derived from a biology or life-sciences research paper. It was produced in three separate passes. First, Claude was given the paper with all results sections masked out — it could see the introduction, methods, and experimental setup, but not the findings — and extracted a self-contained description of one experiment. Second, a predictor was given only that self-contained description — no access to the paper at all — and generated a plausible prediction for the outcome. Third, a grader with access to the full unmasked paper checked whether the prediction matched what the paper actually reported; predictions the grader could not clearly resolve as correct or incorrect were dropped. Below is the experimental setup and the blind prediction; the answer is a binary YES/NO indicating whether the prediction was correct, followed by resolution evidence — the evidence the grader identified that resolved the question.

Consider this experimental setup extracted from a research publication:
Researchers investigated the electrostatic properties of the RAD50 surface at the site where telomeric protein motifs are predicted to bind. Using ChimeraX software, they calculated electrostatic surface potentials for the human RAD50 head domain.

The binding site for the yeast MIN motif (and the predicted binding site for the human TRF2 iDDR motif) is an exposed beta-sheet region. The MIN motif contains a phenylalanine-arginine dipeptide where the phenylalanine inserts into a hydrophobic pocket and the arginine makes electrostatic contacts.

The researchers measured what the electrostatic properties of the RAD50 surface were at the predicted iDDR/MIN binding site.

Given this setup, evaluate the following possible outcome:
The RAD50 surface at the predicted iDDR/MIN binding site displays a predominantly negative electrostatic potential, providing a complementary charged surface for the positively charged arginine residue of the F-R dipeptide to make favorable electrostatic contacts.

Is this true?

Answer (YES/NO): NO